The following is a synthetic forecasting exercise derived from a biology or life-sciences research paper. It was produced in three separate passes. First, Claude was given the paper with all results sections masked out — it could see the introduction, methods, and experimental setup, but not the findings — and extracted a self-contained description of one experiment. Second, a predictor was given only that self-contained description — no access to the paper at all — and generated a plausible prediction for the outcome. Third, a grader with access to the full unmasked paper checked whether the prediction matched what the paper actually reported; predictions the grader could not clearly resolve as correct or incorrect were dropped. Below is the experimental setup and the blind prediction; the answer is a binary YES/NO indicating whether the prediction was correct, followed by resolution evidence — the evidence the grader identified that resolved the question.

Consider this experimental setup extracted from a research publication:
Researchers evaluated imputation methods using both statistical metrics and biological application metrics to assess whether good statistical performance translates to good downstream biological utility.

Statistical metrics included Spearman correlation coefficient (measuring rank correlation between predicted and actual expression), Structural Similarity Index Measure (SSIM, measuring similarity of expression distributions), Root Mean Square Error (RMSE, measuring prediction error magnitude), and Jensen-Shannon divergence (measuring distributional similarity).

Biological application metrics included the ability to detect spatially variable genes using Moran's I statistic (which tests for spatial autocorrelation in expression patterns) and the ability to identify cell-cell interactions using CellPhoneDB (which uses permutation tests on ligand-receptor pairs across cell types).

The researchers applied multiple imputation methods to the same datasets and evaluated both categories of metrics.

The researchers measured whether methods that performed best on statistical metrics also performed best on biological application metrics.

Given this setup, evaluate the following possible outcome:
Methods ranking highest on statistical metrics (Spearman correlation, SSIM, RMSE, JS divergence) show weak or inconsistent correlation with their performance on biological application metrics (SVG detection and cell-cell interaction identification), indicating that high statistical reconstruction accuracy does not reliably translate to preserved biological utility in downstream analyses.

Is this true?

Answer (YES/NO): YES